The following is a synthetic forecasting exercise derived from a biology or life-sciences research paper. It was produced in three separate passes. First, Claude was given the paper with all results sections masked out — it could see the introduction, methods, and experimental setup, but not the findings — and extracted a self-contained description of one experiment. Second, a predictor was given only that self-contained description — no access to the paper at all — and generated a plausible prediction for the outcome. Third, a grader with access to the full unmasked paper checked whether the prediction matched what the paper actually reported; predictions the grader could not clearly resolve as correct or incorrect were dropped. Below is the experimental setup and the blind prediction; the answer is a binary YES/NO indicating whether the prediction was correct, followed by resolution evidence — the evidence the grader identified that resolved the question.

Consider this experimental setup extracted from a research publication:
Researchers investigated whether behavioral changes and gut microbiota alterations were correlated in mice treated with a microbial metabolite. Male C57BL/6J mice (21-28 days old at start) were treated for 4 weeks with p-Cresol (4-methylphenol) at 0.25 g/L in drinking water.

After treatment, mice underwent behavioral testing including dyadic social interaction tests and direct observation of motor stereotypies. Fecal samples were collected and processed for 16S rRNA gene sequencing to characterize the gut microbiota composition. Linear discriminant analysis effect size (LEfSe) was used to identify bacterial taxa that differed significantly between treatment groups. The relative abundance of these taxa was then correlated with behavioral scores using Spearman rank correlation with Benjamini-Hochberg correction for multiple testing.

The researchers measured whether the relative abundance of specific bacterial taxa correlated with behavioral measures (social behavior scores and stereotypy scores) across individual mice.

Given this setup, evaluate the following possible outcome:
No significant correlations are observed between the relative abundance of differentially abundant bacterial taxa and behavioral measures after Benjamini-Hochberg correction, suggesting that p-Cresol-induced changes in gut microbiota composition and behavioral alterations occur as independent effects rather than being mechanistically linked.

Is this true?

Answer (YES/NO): NO